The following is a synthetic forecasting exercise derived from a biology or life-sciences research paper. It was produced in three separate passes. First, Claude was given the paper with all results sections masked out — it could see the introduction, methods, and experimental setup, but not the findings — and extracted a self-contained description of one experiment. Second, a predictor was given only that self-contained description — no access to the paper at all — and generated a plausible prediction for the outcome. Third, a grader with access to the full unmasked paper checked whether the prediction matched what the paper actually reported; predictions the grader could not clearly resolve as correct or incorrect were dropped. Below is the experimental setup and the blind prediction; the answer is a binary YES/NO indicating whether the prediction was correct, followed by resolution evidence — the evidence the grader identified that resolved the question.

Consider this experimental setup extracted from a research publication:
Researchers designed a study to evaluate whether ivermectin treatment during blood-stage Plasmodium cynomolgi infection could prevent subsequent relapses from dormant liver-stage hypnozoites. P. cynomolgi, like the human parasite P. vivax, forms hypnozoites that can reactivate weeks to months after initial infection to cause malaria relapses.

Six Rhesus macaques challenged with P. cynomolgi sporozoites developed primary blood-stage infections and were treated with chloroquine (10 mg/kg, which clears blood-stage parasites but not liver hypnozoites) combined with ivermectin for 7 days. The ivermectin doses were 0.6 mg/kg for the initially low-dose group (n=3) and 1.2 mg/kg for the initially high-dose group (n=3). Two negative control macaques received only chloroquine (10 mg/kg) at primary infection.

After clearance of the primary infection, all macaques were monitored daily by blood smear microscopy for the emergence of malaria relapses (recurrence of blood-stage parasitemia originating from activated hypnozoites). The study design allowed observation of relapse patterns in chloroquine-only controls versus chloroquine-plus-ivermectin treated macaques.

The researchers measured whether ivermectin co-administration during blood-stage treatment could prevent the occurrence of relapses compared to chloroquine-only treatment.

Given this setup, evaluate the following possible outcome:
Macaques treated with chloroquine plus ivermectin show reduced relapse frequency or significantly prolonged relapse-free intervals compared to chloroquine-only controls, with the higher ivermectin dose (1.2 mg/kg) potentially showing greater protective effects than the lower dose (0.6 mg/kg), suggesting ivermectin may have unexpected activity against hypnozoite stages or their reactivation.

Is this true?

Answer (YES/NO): NO